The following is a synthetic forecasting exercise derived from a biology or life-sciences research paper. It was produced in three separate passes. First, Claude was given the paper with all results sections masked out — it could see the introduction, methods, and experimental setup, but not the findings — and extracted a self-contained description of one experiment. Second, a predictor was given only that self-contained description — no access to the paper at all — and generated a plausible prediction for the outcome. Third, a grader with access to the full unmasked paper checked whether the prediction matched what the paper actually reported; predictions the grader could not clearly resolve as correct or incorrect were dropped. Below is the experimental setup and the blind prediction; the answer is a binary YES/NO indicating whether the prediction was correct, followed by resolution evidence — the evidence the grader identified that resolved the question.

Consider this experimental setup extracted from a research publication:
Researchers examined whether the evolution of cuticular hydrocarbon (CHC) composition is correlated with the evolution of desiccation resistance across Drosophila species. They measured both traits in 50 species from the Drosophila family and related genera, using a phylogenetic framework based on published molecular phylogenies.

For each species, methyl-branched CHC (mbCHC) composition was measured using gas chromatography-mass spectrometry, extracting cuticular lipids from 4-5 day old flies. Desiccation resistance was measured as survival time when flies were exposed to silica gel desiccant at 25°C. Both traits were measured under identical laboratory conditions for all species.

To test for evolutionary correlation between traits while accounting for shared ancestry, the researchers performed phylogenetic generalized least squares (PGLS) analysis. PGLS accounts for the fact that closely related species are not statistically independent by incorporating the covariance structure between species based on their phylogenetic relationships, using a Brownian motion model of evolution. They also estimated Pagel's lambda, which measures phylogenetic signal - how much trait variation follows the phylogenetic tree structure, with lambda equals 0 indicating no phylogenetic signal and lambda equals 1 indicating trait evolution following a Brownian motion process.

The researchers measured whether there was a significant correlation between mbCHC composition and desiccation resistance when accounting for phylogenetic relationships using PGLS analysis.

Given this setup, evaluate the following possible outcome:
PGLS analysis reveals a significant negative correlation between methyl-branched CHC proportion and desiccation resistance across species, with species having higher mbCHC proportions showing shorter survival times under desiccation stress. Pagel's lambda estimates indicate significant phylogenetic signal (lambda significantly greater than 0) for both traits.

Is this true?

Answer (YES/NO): NO